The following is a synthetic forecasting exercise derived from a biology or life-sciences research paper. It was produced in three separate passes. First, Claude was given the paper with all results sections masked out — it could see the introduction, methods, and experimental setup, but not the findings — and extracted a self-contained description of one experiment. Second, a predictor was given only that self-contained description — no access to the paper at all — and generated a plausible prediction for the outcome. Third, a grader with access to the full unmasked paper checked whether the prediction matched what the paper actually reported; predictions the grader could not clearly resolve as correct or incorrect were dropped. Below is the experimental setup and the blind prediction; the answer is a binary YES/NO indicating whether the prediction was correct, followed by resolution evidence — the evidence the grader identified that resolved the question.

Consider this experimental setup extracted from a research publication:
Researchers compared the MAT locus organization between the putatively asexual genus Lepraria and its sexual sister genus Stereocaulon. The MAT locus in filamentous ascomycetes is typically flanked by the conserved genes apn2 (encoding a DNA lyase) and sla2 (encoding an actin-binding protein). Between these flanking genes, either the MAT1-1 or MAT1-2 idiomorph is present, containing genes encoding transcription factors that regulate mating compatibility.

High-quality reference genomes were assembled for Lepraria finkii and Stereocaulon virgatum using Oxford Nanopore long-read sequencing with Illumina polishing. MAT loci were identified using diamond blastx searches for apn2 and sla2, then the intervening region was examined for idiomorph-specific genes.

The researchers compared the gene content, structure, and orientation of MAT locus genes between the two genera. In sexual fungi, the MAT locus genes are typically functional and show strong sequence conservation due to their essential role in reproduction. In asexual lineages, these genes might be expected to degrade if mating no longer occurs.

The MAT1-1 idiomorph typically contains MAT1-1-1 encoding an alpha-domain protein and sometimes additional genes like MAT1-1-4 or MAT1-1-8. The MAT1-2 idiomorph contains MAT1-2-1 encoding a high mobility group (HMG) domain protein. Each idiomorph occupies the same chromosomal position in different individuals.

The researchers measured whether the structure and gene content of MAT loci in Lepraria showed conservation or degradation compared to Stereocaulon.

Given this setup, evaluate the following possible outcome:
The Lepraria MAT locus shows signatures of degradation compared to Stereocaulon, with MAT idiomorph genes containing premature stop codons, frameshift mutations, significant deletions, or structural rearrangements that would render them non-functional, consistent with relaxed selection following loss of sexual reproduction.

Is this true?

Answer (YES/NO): NO